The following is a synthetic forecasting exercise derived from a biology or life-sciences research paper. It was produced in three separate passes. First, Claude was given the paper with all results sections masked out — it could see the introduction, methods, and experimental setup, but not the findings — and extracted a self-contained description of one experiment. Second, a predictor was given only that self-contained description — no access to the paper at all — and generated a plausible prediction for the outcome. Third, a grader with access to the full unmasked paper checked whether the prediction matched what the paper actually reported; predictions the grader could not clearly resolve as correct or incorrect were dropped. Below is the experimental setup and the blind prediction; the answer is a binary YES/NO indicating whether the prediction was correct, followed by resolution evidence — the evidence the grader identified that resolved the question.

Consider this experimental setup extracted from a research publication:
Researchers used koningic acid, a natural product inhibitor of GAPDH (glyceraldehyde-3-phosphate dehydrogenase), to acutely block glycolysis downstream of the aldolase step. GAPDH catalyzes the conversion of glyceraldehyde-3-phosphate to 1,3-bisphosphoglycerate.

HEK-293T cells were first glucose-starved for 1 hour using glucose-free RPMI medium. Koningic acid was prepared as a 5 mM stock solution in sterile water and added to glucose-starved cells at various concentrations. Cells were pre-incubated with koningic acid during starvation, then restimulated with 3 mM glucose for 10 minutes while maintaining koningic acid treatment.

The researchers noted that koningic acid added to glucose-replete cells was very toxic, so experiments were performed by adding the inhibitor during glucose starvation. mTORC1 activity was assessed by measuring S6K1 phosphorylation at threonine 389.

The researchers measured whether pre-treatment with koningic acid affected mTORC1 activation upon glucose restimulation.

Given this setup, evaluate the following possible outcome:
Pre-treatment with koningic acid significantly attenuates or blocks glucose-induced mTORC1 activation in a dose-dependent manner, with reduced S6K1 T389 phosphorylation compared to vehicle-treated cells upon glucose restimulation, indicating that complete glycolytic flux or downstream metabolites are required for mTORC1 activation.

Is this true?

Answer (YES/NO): NO